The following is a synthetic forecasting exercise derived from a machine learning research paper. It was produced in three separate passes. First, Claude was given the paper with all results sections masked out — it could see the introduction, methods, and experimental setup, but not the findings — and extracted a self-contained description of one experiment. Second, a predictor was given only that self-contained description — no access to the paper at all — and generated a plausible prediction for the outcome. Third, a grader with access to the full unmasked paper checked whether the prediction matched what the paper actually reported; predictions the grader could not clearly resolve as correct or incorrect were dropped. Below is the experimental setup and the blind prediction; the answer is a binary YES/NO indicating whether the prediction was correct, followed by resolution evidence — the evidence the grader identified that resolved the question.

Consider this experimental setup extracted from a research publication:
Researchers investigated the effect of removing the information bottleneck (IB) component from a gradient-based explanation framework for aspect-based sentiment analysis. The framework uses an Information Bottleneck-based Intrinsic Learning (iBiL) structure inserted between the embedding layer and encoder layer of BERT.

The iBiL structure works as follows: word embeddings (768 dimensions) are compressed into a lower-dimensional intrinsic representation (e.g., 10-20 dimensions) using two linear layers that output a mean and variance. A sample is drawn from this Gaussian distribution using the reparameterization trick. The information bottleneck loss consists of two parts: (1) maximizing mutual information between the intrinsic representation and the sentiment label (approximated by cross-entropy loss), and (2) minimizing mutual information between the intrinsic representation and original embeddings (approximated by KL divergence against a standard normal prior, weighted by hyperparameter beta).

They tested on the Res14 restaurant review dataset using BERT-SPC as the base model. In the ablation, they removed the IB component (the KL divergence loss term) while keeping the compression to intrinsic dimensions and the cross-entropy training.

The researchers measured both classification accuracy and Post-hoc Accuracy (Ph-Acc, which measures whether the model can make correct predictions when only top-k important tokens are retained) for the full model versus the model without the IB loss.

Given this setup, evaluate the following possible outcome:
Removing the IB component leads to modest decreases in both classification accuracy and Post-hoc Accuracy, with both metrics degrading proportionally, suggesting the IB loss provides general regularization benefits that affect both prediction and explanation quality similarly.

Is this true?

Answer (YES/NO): NO